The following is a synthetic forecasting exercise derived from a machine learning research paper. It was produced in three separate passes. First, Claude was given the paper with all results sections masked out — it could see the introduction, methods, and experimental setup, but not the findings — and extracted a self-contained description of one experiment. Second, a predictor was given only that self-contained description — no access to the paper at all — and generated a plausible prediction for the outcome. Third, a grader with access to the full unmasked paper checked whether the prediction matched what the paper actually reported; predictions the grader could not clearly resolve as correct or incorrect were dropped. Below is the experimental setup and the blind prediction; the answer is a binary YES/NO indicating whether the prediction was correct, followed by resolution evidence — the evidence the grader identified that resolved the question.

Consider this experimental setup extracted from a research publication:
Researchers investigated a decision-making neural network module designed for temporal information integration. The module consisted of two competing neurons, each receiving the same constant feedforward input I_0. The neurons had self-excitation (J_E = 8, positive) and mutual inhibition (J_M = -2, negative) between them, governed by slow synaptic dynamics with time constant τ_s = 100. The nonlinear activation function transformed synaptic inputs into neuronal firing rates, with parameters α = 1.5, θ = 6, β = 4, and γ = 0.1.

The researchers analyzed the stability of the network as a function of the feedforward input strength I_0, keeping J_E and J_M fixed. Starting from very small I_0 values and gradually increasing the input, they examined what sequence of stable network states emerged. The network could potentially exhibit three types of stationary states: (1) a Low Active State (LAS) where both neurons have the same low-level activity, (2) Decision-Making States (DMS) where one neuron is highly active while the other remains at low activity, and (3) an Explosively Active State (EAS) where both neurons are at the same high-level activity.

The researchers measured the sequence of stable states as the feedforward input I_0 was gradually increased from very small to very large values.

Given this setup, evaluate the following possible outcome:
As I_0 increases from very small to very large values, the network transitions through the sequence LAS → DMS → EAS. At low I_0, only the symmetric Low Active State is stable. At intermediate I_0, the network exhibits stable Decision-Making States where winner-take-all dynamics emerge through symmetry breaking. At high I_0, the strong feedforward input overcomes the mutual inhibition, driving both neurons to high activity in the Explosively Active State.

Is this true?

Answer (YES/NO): YES